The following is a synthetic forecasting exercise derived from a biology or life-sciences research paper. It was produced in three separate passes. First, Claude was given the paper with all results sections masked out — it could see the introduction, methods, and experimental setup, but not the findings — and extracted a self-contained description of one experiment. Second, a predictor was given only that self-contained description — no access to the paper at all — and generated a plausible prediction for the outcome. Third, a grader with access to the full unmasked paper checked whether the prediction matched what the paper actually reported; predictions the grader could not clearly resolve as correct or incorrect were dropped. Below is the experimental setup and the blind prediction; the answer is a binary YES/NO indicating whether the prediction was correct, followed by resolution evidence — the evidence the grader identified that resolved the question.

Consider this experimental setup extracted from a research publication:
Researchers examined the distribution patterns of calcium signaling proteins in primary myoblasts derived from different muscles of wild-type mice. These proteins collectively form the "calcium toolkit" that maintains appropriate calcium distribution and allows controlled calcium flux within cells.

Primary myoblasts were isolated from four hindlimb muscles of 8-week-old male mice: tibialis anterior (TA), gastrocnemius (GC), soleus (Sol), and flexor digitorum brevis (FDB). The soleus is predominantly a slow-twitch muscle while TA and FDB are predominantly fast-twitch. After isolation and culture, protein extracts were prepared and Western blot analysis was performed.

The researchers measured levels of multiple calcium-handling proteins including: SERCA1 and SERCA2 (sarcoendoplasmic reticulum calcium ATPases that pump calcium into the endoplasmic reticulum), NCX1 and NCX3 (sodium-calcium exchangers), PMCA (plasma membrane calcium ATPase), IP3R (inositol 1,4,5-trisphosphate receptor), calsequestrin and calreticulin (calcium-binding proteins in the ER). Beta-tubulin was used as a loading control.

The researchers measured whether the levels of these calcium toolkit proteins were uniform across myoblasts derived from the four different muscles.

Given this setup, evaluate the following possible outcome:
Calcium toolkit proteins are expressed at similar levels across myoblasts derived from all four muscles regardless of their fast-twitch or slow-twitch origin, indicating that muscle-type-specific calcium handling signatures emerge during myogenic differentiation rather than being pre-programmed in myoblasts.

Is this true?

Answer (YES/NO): NO